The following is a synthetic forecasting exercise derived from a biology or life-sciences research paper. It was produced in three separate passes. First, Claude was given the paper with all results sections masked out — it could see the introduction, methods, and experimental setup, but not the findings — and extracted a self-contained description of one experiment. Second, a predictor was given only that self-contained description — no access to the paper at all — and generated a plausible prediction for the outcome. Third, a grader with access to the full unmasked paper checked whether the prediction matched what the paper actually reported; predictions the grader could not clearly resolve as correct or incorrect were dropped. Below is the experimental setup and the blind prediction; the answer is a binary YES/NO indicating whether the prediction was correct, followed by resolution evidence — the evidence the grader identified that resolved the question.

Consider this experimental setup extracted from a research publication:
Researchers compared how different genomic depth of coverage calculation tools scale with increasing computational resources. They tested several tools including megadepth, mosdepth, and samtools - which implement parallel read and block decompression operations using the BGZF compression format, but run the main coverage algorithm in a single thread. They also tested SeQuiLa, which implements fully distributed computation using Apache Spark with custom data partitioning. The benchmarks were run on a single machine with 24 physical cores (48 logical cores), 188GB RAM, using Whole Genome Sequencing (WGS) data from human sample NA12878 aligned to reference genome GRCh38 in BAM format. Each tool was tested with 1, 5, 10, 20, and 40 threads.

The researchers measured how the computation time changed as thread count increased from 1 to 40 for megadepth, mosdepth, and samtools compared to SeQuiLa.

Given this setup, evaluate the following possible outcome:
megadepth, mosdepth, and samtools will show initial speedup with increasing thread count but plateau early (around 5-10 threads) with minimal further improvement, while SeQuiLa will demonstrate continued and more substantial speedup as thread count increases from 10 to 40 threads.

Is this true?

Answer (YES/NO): YES